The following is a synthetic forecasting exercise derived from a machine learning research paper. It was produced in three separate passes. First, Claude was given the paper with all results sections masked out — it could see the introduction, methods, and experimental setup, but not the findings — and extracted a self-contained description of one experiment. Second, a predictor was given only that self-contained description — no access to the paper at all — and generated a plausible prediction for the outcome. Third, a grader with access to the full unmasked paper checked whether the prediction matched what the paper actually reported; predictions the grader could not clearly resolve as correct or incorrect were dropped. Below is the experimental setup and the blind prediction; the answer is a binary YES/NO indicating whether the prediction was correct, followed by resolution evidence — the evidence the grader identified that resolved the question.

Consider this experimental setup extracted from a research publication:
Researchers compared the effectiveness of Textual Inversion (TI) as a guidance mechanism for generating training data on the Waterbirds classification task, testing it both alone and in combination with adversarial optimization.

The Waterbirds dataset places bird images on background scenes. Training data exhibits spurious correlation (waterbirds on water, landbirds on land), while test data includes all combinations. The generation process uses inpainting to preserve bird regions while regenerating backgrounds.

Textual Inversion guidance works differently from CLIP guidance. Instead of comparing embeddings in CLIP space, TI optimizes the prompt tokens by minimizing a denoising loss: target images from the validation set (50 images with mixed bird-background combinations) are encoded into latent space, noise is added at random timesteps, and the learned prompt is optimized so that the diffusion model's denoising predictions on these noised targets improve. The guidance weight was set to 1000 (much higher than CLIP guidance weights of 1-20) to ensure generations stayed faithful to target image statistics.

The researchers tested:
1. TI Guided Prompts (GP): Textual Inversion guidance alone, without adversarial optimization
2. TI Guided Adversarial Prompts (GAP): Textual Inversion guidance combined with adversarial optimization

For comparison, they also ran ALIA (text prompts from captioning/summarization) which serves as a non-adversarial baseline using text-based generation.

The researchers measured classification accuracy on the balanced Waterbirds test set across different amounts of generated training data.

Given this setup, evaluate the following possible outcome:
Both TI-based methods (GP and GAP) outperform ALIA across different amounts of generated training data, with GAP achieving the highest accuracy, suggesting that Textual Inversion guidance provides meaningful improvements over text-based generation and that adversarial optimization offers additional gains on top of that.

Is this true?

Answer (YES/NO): NO